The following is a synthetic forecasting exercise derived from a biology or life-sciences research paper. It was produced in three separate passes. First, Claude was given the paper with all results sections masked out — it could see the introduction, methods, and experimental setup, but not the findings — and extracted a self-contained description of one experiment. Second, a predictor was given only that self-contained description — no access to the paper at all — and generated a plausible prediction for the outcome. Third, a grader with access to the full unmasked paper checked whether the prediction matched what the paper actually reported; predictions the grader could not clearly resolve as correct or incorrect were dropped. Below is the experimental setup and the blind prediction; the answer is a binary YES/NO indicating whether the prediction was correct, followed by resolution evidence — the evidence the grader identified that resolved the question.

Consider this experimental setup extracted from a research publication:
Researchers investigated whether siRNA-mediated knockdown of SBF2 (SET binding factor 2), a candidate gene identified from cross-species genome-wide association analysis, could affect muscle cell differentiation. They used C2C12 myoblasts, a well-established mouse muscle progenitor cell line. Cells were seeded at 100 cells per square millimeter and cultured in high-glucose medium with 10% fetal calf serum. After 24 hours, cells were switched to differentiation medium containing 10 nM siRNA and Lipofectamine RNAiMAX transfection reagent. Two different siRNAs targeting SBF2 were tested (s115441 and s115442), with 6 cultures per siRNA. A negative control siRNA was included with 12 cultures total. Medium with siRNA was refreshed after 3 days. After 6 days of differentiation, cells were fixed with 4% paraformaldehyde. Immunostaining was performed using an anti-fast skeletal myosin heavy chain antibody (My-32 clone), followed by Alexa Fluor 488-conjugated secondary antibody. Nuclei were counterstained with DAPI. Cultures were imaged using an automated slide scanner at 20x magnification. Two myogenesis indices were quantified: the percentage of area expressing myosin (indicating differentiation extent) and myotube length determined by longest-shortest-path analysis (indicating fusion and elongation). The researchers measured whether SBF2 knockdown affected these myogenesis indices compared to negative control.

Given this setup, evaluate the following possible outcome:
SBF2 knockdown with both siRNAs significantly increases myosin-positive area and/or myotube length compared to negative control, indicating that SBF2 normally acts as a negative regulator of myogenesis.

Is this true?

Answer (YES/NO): NO